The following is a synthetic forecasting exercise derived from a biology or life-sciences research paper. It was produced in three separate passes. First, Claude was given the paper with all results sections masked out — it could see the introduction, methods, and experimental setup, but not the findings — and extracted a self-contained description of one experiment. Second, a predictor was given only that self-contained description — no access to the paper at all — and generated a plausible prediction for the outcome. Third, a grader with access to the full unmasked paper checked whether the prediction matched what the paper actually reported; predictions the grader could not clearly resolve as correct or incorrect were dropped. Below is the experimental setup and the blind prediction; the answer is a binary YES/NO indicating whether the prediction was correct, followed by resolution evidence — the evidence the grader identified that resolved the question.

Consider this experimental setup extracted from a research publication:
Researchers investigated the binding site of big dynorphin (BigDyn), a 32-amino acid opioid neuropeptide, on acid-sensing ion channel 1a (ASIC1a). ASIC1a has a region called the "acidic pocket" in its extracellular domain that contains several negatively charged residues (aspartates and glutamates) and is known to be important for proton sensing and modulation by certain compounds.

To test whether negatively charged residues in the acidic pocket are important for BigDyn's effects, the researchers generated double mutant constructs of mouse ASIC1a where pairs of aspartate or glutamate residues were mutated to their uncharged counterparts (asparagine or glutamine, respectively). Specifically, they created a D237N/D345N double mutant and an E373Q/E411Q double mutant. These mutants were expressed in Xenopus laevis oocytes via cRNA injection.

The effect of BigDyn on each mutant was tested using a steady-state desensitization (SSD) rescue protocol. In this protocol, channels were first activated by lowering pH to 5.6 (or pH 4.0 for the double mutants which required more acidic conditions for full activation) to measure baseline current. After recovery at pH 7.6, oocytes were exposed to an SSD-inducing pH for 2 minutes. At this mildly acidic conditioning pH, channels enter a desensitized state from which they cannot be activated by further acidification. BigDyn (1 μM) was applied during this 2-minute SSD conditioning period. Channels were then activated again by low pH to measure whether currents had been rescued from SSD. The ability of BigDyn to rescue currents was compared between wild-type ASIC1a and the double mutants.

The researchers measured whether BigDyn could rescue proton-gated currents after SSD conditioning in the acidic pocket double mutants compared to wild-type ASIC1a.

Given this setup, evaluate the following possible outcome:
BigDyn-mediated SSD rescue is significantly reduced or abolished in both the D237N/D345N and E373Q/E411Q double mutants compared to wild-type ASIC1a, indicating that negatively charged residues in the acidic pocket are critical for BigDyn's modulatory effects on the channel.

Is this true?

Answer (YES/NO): NO